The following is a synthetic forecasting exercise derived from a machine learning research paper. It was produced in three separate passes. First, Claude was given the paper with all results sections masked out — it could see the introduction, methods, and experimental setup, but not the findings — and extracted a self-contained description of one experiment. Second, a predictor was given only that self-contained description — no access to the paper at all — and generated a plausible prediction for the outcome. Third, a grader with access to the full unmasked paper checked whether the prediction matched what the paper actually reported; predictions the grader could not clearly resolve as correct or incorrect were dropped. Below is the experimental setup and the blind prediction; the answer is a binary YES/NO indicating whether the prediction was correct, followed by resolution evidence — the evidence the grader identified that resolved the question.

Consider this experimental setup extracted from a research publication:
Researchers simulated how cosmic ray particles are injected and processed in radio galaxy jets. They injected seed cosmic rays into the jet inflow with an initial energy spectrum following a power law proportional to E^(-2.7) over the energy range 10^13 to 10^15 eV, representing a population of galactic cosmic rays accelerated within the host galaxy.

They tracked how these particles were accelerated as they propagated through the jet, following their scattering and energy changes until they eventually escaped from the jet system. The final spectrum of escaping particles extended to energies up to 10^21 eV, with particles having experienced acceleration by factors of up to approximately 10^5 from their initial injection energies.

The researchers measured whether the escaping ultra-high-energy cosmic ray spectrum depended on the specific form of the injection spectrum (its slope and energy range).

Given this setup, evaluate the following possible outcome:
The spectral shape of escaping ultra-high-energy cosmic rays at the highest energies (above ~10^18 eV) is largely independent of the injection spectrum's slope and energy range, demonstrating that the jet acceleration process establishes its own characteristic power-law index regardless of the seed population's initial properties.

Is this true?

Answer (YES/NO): YES